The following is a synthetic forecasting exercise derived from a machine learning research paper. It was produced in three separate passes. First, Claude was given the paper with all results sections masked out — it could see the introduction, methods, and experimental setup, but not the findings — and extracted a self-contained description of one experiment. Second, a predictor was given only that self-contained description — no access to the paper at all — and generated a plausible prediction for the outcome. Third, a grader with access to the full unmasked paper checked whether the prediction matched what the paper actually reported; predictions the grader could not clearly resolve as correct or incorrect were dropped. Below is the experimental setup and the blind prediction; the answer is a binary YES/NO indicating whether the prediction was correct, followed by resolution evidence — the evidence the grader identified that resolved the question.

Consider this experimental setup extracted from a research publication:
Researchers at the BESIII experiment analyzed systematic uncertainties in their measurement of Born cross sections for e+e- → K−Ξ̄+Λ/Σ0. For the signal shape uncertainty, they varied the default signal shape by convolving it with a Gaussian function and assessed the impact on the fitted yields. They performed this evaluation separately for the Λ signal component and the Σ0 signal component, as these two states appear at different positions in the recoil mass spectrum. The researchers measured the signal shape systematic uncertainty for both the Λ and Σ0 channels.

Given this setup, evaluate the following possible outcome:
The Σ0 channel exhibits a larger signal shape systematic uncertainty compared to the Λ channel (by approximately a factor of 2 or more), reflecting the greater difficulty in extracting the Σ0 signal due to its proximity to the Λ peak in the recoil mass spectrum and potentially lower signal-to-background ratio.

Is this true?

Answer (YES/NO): NO